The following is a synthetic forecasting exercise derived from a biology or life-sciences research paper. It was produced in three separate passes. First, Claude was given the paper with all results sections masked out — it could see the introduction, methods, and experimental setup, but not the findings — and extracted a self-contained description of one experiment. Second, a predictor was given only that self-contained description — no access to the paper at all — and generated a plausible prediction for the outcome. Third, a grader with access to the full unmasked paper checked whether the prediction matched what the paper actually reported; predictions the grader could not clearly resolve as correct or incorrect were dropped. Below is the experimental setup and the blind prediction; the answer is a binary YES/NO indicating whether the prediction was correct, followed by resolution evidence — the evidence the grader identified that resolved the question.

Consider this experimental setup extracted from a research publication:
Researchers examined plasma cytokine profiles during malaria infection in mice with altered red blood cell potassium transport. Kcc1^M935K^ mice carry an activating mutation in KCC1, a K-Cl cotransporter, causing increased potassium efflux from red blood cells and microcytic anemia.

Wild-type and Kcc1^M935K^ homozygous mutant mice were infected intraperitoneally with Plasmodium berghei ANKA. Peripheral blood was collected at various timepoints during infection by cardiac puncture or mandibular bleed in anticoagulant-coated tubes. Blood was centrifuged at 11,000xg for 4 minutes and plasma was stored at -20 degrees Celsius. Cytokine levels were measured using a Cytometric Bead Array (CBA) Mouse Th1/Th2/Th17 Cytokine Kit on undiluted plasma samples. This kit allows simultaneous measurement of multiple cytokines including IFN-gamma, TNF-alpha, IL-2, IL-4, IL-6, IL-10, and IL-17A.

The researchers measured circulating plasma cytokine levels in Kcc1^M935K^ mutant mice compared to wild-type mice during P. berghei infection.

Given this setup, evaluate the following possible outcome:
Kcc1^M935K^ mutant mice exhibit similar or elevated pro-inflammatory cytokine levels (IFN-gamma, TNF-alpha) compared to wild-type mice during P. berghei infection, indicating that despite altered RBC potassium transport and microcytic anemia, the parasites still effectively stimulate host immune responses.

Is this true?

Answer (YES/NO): NO